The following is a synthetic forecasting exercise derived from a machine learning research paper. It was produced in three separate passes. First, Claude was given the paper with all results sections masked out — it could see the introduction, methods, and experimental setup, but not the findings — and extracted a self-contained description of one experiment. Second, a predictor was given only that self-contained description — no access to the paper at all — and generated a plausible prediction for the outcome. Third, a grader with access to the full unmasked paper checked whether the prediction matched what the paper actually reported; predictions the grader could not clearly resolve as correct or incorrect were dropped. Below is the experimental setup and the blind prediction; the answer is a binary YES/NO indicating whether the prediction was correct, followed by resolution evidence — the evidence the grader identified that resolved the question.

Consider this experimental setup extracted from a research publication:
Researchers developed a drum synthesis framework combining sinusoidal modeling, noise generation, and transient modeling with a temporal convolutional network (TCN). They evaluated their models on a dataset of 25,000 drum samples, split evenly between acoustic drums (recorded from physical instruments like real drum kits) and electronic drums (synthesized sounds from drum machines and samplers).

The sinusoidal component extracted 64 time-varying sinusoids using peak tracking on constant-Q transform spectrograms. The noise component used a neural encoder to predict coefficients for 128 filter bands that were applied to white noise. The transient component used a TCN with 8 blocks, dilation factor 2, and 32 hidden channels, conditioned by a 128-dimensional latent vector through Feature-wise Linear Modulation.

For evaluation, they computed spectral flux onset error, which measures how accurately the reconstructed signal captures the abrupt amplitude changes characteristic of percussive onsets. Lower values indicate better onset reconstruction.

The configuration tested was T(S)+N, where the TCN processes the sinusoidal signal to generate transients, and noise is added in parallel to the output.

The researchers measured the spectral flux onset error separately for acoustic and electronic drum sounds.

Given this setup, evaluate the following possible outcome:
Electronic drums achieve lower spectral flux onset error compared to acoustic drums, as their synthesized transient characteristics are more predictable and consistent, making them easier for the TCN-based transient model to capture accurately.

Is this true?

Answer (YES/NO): NO